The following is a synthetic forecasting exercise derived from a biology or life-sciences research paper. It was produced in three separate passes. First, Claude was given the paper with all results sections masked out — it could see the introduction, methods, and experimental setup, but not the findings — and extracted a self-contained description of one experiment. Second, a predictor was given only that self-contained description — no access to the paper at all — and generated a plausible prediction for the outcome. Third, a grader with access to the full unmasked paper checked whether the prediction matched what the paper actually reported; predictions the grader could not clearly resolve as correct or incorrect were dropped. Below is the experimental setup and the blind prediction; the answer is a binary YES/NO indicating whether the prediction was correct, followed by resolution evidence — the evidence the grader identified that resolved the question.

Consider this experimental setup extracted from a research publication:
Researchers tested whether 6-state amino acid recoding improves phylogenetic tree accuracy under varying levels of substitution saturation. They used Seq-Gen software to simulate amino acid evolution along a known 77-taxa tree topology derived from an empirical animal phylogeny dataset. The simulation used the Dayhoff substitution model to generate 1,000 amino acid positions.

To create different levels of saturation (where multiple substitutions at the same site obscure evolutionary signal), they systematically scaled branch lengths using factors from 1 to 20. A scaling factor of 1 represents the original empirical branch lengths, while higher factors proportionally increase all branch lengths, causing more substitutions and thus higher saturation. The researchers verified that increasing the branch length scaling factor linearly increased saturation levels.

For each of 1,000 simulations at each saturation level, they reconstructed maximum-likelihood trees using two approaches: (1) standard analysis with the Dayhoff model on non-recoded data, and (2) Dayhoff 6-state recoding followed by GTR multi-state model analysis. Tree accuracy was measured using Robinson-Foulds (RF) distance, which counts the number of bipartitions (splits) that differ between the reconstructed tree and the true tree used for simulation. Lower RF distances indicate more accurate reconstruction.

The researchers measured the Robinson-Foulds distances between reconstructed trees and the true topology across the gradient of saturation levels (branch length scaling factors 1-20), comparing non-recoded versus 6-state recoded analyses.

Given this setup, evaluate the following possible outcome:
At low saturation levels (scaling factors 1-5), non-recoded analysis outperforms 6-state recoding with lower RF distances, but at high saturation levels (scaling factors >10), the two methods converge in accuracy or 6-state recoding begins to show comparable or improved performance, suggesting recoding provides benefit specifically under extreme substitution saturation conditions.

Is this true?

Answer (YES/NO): NO